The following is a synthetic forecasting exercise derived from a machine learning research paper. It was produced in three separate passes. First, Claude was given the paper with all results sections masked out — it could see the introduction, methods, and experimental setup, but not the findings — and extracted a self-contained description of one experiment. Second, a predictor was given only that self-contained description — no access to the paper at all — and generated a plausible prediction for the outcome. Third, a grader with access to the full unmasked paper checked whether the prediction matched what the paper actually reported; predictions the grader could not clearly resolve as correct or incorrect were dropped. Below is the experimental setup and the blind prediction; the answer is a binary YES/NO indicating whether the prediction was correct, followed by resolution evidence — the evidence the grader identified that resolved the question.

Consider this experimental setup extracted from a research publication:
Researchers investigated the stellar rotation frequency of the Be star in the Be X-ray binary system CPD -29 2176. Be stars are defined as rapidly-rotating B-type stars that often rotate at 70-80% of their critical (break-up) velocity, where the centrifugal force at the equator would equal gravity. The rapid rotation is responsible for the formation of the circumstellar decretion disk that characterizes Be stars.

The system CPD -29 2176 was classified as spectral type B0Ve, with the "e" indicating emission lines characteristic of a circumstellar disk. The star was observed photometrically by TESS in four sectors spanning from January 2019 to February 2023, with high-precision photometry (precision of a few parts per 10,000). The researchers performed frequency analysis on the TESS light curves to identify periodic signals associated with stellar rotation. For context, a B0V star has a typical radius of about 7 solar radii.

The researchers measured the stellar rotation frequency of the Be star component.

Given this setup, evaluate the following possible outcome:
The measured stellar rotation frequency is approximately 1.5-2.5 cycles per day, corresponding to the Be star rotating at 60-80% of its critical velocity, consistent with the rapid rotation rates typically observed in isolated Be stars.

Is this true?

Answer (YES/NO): NO